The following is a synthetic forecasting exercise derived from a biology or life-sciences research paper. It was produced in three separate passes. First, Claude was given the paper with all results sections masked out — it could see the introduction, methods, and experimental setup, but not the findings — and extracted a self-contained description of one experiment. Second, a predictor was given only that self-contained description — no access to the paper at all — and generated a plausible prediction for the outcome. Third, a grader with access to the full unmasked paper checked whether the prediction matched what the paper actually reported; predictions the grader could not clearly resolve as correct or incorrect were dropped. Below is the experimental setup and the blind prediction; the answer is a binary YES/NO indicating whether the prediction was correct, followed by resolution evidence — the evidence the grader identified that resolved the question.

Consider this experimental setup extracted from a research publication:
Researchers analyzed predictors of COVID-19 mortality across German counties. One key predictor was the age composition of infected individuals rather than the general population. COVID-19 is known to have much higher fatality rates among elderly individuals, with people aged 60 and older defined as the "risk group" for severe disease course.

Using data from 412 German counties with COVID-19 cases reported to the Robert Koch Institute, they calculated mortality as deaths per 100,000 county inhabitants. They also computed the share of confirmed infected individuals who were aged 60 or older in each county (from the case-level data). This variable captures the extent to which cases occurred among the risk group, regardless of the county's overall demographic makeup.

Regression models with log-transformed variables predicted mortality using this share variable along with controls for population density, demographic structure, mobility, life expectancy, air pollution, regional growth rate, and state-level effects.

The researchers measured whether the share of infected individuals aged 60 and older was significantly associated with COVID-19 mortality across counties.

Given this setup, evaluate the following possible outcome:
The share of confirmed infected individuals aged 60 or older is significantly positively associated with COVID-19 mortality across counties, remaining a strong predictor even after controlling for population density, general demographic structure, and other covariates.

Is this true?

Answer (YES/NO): YES